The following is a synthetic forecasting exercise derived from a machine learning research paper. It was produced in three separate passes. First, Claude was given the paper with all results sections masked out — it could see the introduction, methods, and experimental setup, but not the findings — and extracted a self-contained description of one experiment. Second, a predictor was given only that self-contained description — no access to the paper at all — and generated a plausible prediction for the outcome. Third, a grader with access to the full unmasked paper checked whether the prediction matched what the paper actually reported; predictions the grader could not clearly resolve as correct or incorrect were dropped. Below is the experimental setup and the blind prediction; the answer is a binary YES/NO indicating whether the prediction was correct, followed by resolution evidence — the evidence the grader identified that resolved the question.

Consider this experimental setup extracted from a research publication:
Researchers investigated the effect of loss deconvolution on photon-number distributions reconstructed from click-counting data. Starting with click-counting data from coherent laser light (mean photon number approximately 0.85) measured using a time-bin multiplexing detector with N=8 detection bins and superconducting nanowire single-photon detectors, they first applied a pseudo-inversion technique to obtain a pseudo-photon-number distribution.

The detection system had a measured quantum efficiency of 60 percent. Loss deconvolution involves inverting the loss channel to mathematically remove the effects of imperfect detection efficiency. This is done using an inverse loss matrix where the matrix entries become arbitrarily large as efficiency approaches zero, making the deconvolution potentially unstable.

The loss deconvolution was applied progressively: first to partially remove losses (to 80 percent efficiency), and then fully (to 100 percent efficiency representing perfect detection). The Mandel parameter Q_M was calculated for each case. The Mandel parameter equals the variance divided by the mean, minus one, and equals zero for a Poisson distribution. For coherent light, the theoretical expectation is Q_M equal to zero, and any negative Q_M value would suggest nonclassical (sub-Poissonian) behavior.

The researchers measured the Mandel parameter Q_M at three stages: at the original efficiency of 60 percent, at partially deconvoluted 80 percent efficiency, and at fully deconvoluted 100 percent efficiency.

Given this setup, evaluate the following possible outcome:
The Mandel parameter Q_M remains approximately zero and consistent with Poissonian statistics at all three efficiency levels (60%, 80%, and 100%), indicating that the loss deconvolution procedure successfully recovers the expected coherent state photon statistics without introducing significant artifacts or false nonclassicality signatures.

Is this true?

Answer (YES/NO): YES